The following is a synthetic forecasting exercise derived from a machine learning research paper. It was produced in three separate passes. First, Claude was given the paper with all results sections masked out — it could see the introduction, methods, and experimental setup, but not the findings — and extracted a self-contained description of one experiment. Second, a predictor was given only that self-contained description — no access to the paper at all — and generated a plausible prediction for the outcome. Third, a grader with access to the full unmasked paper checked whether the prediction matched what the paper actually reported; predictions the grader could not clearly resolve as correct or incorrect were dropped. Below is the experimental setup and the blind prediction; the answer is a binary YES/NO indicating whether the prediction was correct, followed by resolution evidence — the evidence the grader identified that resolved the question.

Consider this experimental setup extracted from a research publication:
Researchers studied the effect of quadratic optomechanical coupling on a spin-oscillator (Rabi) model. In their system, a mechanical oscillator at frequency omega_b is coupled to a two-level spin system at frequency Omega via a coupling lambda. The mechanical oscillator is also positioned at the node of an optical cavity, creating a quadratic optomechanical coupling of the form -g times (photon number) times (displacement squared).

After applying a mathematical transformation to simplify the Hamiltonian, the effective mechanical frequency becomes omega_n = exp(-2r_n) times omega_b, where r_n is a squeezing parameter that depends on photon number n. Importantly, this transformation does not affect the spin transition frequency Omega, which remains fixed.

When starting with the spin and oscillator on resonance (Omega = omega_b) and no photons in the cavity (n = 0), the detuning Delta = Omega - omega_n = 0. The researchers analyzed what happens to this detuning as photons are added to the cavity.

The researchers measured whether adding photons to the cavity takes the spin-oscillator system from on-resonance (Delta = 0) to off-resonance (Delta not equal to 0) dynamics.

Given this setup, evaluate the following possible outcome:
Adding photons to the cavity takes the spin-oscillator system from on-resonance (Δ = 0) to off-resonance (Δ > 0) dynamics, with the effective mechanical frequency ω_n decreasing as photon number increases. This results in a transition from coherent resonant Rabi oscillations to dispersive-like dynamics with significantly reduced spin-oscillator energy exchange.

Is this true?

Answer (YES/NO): YES